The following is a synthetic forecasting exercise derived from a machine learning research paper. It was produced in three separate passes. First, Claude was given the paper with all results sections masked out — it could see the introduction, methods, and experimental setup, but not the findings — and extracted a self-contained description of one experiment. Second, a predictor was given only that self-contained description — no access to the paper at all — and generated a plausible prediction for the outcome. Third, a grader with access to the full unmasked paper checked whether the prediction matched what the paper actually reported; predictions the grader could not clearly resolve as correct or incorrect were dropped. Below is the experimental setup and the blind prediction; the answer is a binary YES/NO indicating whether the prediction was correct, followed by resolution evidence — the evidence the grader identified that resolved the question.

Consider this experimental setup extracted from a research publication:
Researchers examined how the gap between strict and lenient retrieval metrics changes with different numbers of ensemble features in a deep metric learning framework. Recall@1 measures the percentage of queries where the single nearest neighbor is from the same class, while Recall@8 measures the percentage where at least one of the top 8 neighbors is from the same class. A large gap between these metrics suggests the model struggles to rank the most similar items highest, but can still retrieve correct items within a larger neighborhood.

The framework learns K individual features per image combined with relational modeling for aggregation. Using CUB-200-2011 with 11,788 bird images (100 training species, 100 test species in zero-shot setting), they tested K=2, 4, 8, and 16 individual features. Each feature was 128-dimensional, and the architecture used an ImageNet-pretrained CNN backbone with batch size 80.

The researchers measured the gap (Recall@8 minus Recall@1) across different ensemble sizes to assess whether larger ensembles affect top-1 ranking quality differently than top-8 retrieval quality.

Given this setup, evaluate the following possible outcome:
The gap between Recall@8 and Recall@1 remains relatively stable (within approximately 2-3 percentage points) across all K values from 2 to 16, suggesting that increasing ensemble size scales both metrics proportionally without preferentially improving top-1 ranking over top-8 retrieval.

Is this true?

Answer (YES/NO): YES